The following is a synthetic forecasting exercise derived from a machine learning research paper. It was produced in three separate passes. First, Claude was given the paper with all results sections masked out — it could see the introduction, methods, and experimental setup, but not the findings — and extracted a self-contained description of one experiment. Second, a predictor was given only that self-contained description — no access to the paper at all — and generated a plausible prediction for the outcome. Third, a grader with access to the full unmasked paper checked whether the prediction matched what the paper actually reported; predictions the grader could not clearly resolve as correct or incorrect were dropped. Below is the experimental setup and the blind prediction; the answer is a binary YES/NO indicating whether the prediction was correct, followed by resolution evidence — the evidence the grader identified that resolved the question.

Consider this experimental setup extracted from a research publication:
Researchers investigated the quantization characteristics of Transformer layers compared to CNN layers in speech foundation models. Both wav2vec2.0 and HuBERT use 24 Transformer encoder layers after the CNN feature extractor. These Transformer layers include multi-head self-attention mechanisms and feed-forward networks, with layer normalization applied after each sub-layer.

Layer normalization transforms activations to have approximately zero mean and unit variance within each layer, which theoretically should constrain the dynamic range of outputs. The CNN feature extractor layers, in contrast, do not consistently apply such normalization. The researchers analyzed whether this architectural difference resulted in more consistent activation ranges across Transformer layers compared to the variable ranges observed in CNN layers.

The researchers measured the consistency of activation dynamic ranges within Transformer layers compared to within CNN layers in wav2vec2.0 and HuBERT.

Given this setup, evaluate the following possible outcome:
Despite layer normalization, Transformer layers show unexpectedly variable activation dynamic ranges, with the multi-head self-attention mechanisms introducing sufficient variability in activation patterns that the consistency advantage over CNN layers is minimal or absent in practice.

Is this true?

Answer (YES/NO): NO